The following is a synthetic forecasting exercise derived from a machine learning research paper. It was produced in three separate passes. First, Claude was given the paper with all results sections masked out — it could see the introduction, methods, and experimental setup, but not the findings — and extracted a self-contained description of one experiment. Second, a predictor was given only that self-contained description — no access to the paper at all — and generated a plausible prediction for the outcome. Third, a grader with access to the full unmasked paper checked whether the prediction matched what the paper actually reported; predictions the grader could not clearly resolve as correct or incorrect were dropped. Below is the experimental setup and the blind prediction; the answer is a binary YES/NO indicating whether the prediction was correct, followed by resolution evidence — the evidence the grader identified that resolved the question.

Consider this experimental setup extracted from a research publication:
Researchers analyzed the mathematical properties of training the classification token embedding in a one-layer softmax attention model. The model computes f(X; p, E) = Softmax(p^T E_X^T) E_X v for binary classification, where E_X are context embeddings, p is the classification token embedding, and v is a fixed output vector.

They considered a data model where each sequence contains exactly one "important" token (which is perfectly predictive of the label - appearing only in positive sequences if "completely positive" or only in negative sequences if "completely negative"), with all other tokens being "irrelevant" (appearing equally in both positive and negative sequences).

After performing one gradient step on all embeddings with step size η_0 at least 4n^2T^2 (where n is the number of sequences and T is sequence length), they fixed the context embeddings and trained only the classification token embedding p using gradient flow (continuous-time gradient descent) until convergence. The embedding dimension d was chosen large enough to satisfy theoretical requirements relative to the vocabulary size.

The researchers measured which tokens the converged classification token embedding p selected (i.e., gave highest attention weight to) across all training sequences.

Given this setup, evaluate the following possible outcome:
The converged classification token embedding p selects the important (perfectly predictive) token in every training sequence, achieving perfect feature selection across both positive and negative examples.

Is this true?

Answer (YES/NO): YES